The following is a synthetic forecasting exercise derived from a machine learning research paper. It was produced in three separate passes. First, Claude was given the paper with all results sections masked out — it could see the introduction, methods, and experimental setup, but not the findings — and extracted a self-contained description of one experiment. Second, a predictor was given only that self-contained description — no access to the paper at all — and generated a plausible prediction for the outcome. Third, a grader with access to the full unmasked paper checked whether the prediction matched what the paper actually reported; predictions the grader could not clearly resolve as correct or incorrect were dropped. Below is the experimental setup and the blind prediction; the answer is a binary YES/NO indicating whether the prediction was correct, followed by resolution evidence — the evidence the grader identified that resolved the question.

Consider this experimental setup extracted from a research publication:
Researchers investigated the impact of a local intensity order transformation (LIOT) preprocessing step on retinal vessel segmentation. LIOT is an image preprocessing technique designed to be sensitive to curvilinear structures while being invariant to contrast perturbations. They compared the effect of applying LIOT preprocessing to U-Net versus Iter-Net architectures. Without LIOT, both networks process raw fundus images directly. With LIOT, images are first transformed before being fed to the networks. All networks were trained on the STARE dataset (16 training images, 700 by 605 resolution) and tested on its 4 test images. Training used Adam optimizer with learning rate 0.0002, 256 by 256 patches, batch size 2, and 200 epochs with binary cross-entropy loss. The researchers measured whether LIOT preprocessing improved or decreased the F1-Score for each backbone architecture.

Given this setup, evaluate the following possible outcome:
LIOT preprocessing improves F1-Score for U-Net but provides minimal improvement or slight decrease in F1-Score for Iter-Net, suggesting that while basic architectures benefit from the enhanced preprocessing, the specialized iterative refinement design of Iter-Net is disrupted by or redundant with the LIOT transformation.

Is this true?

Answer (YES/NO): NO